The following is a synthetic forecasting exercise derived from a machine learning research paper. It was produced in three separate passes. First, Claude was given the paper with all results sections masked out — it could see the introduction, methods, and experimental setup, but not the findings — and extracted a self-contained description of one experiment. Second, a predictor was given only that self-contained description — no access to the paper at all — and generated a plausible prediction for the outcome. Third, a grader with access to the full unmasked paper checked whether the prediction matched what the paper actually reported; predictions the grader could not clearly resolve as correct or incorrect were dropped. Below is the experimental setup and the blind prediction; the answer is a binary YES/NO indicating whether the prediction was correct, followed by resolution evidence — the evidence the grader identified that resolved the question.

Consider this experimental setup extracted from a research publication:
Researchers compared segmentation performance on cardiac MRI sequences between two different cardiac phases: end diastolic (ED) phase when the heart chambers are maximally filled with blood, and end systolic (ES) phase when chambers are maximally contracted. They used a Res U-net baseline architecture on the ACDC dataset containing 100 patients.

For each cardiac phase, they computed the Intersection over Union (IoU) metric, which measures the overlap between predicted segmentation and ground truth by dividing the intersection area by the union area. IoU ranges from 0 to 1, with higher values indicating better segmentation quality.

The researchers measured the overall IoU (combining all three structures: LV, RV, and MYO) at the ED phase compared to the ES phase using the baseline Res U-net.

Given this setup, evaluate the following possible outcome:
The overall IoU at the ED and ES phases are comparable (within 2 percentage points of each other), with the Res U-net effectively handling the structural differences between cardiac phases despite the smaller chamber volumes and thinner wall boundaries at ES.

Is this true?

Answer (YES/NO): NO